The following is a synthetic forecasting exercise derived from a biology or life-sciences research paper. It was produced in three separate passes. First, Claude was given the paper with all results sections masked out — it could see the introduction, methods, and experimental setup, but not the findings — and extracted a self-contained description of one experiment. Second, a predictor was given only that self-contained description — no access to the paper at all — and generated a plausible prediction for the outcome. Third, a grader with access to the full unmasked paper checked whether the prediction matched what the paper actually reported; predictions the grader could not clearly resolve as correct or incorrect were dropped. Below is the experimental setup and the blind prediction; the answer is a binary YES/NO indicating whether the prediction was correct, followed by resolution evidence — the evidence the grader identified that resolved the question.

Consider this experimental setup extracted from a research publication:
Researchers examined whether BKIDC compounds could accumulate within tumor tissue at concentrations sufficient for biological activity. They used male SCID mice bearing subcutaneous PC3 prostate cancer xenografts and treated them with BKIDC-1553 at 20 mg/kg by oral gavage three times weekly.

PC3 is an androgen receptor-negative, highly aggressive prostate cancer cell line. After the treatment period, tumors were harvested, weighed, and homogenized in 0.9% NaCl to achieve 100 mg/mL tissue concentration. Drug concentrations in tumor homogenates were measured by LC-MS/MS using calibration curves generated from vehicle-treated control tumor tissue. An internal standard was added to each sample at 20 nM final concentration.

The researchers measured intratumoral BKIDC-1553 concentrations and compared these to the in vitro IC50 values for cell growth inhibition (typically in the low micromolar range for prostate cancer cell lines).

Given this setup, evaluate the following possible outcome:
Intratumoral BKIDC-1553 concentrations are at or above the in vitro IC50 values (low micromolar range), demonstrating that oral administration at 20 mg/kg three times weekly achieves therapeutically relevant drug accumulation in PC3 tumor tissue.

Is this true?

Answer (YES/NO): YES